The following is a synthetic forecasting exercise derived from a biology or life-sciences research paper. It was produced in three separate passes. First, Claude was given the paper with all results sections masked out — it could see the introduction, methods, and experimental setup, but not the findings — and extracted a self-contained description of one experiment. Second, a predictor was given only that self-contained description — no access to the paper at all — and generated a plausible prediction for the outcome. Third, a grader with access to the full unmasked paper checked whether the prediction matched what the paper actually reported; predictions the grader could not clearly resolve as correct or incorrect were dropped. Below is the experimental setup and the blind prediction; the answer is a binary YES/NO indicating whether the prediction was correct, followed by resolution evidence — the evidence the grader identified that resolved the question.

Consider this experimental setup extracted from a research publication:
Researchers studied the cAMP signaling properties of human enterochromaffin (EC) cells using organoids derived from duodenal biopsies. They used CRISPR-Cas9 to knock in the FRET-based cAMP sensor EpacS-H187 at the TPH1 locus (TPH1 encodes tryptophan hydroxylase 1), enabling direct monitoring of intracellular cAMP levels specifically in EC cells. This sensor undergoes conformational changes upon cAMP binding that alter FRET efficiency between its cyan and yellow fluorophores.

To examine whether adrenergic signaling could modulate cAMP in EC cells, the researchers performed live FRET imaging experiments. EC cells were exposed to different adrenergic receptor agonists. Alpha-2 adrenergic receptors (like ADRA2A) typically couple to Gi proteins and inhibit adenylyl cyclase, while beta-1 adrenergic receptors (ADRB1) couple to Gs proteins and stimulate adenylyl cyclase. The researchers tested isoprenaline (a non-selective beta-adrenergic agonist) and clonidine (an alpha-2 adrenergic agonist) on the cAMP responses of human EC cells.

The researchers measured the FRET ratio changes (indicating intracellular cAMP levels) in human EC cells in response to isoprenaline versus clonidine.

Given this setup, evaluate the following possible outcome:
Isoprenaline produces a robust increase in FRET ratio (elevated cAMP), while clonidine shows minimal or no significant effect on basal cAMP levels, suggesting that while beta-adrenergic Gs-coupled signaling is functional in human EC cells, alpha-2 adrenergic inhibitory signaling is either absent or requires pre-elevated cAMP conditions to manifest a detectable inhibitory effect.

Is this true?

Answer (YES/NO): NO